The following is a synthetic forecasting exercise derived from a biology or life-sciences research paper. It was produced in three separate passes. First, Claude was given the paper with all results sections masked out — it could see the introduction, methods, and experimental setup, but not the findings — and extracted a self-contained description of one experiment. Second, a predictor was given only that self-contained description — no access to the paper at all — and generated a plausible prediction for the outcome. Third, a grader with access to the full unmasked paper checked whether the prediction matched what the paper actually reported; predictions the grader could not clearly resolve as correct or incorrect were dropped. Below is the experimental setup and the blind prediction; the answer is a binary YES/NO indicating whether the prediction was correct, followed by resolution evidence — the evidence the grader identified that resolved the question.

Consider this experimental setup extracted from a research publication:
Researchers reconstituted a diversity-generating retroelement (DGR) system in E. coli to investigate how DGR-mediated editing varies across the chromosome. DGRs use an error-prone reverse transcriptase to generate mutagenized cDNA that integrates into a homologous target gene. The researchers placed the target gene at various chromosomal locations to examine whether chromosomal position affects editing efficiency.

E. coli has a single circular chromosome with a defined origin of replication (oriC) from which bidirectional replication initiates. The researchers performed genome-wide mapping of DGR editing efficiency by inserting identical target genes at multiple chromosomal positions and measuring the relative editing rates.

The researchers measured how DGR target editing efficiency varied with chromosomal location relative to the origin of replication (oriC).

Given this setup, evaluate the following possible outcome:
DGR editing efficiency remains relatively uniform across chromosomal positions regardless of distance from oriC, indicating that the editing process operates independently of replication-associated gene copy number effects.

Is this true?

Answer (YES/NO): NO